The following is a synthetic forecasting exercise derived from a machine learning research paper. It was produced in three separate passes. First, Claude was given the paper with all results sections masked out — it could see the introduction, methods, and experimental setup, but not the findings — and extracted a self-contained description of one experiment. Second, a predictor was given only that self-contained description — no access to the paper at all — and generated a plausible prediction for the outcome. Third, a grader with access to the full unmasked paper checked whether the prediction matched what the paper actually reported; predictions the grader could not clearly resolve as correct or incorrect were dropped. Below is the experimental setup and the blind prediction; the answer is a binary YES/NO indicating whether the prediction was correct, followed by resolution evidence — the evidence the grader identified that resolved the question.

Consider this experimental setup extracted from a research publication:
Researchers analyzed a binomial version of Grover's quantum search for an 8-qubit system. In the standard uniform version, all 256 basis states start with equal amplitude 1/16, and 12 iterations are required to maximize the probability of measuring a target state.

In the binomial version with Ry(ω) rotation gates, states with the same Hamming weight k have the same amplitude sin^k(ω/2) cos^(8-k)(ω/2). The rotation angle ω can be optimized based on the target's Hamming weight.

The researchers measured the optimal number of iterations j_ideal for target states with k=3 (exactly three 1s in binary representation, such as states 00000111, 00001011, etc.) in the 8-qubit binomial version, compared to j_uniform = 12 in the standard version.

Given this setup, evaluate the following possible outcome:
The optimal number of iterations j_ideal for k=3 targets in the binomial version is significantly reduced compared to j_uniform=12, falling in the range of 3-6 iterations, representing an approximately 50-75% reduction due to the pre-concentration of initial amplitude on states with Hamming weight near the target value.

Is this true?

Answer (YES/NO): NO